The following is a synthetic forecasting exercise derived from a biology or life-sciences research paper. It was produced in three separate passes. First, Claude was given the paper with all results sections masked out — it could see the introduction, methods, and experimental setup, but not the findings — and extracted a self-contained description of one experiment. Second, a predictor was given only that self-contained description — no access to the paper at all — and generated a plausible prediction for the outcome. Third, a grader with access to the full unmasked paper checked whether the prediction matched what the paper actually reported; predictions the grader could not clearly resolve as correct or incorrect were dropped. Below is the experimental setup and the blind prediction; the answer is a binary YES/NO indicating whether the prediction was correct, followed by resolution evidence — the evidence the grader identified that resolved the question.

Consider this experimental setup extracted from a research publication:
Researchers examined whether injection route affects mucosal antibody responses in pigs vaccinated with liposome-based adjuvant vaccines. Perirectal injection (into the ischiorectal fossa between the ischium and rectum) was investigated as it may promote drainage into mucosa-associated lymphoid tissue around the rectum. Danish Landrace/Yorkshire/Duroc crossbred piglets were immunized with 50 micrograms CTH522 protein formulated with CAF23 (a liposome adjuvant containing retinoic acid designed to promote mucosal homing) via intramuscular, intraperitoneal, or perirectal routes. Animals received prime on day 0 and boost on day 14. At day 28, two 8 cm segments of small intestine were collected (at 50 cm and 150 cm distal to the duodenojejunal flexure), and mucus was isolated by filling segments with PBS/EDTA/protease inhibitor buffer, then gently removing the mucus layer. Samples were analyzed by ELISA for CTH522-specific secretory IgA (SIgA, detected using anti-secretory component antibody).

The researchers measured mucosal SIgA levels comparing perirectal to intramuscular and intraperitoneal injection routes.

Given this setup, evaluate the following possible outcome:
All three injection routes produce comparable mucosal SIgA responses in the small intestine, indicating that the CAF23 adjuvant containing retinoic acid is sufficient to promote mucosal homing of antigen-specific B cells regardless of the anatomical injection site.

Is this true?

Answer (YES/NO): NO